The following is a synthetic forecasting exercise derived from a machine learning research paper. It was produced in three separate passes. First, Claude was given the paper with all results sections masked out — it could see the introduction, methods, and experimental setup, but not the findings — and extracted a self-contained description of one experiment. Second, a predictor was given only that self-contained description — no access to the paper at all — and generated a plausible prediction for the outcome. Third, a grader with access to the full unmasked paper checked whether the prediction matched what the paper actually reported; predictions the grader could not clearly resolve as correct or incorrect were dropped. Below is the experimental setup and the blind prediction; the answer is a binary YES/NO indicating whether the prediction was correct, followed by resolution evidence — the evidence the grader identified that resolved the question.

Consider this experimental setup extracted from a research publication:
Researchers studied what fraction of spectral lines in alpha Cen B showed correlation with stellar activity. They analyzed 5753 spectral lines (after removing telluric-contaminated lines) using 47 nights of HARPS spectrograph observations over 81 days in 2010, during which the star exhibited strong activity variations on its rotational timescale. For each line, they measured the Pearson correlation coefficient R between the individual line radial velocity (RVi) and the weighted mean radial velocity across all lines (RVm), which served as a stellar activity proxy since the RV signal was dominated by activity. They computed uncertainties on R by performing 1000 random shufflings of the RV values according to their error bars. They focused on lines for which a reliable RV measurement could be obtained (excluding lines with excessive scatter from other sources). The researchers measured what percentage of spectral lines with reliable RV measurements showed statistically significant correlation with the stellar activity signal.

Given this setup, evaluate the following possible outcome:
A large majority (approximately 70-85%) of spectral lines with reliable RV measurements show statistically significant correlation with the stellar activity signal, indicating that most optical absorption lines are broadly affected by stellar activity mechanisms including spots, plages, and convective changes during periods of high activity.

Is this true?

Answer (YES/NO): NO